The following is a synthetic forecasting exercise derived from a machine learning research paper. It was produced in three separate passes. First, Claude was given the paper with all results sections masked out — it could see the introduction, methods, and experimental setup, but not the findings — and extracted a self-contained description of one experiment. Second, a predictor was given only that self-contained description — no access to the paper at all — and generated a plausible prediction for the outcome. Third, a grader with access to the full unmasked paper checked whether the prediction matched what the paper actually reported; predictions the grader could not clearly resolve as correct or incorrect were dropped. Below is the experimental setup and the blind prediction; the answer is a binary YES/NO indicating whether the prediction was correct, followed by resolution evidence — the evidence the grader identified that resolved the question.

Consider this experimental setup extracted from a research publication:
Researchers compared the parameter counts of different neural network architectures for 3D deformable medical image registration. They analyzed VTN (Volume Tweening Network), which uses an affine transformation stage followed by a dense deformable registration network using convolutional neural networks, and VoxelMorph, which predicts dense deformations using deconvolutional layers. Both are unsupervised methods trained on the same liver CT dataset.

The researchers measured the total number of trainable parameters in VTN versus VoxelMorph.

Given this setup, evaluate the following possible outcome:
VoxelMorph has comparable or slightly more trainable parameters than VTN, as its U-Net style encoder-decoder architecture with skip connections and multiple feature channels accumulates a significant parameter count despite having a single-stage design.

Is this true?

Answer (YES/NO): NO